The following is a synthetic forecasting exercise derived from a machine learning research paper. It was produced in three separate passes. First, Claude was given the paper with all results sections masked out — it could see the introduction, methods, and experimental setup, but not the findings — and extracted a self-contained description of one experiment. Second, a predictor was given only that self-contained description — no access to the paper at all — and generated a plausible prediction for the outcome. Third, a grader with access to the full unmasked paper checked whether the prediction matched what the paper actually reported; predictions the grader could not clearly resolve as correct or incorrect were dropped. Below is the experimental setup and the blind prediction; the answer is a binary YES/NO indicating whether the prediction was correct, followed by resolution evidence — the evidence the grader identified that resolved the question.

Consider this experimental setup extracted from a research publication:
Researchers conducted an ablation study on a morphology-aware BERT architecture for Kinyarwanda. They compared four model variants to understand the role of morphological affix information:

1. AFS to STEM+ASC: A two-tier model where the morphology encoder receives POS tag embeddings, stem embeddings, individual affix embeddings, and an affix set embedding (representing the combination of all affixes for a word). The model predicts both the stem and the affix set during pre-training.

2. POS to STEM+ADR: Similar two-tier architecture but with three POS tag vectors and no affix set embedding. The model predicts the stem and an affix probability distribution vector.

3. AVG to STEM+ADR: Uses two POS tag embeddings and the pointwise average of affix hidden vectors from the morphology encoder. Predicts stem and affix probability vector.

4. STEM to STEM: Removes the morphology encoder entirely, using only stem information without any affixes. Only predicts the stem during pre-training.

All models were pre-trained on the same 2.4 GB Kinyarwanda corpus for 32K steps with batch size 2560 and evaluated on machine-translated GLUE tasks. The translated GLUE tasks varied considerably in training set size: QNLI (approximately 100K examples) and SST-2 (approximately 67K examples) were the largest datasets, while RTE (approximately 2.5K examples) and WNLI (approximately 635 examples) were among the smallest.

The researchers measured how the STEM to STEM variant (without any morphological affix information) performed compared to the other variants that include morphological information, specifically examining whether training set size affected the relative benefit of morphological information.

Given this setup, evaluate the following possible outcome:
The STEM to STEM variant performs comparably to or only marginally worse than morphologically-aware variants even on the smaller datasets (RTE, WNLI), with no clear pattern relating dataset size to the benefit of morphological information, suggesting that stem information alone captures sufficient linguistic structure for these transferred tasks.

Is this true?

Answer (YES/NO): NO